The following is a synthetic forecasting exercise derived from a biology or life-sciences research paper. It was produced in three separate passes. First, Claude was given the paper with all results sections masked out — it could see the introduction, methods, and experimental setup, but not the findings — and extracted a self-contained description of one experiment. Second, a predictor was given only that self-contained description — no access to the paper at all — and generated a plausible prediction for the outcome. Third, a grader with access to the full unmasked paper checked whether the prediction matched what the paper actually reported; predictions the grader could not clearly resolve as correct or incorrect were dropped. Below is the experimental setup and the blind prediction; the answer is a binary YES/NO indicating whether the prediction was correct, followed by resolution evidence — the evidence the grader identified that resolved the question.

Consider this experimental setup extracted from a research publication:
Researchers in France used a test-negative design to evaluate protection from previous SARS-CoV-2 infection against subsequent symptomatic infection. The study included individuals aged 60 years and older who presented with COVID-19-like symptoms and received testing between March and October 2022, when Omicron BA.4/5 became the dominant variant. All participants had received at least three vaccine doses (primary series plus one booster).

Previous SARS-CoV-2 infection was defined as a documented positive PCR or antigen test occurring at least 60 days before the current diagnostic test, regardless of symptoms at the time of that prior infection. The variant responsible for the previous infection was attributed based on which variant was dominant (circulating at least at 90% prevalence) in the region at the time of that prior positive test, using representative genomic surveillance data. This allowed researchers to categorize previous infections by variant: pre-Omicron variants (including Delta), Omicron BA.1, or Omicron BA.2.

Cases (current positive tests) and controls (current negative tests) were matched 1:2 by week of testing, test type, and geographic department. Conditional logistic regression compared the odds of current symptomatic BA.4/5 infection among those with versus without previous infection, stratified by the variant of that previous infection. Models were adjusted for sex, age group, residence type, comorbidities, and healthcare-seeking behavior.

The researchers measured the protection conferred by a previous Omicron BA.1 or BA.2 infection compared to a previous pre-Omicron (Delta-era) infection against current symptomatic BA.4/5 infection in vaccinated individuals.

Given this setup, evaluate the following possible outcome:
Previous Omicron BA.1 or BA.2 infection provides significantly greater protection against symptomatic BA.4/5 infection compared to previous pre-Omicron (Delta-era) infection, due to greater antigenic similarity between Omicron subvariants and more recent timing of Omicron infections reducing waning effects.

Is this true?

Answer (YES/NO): YES